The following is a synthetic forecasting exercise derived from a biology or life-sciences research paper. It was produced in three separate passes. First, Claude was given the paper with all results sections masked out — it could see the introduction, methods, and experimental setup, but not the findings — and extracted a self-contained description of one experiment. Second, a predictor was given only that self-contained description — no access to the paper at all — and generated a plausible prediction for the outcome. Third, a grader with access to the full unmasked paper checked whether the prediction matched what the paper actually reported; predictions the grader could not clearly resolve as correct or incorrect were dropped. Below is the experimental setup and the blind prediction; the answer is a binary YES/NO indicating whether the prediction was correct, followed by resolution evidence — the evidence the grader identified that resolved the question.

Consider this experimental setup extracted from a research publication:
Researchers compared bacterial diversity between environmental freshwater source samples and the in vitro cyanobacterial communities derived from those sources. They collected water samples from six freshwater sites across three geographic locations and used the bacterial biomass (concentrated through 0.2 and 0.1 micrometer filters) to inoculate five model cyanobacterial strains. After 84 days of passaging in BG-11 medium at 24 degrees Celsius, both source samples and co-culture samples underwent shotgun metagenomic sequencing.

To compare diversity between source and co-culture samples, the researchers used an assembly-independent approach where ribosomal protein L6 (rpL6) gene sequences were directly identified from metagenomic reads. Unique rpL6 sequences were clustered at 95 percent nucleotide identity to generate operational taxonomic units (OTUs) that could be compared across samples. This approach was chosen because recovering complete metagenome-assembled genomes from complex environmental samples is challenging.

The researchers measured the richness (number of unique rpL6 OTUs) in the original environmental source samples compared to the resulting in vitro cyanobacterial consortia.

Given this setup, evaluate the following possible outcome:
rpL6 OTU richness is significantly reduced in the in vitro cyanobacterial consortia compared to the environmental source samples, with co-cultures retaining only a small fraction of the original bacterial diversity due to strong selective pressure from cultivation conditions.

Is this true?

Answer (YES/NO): YES